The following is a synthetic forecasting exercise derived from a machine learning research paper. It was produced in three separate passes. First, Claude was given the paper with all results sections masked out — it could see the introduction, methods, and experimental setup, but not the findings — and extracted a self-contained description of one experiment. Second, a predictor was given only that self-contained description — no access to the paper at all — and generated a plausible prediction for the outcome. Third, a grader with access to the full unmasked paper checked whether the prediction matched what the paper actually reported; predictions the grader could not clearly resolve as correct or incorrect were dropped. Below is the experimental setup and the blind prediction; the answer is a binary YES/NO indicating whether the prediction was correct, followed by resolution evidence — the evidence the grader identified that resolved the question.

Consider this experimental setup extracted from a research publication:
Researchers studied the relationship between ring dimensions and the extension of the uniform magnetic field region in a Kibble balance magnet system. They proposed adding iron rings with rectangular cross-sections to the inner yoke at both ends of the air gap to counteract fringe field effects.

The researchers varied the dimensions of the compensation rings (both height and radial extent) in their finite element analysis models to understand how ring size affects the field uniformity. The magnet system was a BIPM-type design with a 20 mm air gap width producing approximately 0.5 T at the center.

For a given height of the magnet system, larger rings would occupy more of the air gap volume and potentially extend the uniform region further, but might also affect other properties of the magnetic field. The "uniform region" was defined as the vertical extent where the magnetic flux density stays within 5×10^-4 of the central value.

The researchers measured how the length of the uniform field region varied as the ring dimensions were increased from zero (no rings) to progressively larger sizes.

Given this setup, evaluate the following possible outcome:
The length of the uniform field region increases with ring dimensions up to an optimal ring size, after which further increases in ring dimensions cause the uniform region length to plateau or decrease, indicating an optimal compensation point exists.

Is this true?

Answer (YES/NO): YES